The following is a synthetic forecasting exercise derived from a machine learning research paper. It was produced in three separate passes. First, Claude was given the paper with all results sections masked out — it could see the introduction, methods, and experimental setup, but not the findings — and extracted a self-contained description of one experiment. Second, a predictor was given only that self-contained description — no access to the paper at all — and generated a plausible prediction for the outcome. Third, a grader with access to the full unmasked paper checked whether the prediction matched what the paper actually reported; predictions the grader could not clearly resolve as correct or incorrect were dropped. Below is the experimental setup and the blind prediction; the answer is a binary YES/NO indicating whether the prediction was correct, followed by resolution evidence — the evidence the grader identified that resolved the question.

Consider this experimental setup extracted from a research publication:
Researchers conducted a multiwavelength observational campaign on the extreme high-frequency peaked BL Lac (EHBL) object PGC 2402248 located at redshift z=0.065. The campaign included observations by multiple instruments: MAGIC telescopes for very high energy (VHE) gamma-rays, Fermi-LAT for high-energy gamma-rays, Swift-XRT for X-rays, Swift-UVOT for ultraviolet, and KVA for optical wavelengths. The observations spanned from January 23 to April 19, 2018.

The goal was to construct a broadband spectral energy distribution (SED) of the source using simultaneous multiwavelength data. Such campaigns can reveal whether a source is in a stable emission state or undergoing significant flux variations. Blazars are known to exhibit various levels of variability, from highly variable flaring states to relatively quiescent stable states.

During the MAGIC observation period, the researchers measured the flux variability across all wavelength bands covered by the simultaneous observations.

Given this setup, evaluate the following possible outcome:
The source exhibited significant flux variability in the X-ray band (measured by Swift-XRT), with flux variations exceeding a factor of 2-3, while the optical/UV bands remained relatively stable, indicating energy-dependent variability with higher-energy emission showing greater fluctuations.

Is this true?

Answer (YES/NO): NO